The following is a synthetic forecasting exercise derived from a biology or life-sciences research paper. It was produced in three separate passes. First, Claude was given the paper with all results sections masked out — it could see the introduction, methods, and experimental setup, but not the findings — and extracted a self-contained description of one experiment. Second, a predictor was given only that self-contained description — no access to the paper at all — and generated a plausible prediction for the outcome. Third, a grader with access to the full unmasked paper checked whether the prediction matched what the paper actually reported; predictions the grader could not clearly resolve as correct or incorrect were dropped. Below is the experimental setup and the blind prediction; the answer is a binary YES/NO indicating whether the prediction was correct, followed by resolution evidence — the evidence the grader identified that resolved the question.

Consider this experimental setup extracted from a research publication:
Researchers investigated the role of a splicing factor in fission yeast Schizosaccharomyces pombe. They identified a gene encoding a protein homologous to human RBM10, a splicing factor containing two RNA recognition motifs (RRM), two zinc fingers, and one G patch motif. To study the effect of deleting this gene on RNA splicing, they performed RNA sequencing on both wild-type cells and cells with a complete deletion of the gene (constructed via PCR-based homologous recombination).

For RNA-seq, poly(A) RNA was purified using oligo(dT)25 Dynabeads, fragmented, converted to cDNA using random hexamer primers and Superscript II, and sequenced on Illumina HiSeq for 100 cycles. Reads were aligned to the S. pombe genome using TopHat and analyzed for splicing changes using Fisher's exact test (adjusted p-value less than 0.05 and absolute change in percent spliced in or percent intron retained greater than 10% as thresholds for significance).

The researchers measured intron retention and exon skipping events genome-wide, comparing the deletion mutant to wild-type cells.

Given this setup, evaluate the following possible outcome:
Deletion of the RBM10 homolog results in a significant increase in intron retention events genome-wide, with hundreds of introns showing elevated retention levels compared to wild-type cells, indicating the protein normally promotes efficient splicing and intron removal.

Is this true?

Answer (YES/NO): NO